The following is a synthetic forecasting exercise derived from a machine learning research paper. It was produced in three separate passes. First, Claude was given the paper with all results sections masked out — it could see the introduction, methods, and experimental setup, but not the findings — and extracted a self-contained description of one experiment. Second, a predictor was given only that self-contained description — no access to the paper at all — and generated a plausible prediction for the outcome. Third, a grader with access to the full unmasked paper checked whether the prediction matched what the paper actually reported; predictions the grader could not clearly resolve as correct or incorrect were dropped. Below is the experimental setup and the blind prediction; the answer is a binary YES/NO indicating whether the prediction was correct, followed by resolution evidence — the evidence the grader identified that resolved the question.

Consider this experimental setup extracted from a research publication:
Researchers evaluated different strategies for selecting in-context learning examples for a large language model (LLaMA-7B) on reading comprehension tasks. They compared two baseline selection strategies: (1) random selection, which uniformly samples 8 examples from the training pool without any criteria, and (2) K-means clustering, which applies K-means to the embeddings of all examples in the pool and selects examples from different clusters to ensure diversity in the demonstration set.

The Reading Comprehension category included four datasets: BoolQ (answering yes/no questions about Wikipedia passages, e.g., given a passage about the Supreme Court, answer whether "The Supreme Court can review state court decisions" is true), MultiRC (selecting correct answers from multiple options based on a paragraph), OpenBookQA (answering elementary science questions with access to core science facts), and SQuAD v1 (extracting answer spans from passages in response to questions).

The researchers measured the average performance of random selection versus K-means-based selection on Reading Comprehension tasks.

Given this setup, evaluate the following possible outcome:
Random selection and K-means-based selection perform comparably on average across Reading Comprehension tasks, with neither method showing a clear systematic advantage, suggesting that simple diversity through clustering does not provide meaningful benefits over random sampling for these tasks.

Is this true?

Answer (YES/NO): NO